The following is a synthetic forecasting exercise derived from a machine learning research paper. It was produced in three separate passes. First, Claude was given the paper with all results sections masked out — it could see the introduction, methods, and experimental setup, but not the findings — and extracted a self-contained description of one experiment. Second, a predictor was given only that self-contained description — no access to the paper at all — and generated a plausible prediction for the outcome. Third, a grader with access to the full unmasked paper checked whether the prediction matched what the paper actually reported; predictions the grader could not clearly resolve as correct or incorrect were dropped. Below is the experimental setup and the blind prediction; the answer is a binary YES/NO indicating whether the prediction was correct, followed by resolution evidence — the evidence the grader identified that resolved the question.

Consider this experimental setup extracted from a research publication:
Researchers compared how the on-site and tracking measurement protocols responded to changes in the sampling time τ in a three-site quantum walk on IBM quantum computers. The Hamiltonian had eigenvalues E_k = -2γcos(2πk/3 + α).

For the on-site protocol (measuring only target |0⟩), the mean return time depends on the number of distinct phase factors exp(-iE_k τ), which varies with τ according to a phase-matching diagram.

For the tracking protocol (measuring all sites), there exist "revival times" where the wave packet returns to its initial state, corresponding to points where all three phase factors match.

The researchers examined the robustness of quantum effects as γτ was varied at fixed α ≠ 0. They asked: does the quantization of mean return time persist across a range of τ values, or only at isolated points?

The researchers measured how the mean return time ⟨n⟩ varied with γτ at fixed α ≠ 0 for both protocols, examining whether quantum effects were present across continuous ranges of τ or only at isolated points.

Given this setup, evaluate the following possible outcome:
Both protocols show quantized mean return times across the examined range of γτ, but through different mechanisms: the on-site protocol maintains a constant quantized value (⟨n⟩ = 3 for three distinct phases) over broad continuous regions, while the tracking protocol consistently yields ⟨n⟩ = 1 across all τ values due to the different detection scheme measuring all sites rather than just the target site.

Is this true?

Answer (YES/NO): NO